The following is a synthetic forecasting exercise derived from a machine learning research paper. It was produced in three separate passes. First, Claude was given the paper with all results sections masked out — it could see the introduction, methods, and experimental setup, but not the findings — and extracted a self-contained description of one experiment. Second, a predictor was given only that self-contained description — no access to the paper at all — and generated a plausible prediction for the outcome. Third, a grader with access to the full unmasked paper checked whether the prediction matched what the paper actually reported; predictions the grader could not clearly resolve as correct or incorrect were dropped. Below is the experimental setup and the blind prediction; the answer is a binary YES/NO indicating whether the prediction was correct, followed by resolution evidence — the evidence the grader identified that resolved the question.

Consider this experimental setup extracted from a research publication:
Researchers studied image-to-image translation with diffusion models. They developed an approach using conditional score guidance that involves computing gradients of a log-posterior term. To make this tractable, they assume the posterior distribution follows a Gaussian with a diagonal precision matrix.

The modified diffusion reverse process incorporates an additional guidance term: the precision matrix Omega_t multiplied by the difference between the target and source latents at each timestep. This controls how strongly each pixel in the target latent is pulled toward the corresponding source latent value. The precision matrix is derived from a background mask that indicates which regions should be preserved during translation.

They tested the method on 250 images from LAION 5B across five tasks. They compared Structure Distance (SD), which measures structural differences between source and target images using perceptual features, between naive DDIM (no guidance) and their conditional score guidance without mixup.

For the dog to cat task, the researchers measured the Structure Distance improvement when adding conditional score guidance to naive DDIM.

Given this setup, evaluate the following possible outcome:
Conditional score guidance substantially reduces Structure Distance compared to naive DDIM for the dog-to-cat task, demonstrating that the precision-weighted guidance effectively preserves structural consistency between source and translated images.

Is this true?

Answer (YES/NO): YES